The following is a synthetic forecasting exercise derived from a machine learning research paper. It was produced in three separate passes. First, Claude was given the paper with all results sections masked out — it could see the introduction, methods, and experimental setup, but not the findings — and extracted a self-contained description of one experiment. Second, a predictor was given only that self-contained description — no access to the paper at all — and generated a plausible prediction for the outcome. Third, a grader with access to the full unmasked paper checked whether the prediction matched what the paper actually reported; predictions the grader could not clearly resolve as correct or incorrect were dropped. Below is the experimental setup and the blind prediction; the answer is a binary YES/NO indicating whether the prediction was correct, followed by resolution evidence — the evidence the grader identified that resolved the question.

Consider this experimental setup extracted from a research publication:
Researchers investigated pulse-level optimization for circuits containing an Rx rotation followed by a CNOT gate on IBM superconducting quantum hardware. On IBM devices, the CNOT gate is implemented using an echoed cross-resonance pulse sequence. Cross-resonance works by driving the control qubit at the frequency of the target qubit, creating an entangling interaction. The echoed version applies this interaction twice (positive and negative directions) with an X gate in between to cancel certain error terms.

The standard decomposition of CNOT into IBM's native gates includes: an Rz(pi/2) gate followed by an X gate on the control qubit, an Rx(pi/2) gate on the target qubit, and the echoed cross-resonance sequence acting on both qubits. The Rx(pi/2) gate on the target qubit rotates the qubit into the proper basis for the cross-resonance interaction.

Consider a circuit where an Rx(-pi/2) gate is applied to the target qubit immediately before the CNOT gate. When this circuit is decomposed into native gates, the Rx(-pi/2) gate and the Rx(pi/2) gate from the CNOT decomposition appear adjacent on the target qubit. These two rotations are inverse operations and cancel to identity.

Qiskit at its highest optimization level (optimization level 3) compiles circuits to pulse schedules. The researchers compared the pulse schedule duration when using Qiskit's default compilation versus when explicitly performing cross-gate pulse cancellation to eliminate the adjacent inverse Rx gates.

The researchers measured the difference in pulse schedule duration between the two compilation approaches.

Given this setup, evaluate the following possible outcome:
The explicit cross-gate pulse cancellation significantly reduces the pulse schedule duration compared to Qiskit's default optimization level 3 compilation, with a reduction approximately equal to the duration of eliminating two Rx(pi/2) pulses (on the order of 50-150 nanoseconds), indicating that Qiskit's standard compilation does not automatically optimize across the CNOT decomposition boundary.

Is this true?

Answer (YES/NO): NO